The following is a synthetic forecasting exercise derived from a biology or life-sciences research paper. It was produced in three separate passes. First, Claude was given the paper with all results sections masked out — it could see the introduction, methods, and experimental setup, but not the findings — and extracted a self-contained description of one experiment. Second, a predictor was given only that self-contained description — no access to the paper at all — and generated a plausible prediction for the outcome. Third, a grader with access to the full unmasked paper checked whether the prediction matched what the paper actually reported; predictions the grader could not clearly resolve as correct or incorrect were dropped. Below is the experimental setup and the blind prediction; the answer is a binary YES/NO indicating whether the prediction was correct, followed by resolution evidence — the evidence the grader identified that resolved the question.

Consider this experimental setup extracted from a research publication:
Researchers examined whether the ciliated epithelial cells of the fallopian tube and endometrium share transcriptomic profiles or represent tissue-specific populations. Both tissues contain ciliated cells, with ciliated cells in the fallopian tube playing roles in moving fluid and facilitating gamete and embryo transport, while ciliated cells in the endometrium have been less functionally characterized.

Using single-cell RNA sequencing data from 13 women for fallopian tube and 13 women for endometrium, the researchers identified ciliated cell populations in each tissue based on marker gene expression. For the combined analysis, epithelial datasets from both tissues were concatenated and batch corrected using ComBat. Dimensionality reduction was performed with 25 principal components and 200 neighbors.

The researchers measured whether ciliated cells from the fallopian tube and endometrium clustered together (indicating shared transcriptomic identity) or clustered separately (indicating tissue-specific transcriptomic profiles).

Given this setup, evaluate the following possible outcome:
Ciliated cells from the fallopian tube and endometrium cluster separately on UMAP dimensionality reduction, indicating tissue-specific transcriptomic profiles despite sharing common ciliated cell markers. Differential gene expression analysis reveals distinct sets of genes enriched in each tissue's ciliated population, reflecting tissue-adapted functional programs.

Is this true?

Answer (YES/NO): NO